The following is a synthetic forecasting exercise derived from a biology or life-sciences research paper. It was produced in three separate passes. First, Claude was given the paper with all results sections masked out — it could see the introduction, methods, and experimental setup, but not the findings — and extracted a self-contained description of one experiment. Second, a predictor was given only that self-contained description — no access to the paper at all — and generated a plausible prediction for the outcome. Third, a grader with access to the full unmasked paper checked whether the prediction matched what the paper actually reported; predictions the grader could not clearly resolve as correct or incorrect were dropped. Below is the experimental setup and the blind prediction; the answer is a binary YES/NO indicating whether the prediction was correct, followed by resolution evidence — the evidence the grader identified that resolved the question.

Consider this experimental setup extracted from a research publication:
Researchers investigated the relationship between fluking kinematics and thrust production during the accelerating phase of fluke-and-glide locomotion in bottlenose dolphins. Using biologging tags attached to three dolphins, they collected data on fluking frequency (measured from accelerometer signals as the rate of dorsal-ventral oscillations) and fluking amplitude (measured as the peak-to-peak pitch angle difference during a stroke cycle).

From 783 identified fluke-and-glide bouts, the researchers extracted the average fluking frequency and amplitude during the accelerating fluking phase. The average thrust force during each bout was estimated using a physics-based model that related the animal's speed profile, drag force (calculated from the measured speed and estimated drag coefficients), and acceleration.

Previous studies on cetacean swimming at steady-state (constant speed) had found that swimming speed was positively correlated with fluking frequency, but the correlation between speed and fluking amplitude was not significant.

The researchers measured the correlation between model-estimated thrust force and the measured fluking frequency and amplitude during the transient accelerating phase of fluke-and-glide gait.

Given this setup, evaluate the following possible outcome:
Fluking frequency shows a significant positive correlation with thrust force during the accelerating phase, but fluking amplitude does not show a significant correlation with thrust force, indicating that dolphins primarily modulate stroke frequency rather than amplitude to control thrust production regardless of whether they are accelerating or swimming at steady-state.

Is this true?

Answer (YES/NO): NO